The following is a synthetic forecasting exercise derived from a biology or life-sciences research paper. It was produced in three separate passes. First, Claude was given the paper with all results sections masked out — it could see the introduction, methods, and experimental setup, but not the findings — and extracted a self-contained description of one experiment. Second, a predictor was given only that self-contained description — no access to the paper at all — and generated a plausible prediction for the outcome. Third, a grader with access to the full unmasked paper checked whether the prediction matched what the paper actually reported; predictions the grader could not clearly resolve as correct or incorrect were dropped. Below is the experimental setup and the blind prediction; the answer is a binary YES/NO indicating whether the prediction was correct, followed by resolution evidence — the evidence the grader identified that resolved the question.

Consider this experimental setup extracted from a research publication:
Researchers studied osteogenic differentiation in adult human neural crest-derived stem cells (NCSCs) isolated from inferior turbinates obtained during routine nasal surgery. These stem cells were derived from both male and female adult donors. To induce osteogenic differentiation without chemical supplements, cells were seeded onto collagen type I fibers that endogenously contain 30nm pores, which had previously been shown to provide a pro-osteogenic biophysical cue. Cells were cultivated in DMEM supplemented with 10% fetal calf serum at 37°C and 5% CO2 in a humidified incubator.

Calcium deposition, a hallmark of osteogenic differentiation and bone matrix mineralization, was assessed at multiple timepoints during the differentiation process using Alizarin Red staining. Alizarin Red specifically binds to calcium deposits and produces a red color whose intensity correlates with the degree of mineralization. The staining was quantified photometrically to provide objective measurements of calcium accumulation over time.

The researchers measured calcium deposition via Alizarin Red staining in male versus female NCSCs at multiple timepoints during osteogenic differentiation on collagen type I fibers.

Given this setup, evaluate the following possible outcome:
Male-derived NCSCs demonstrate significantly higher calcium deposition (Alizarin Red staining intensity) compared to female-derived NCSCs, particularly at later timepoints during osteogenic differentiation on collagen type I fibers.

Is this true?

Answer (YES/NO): YES